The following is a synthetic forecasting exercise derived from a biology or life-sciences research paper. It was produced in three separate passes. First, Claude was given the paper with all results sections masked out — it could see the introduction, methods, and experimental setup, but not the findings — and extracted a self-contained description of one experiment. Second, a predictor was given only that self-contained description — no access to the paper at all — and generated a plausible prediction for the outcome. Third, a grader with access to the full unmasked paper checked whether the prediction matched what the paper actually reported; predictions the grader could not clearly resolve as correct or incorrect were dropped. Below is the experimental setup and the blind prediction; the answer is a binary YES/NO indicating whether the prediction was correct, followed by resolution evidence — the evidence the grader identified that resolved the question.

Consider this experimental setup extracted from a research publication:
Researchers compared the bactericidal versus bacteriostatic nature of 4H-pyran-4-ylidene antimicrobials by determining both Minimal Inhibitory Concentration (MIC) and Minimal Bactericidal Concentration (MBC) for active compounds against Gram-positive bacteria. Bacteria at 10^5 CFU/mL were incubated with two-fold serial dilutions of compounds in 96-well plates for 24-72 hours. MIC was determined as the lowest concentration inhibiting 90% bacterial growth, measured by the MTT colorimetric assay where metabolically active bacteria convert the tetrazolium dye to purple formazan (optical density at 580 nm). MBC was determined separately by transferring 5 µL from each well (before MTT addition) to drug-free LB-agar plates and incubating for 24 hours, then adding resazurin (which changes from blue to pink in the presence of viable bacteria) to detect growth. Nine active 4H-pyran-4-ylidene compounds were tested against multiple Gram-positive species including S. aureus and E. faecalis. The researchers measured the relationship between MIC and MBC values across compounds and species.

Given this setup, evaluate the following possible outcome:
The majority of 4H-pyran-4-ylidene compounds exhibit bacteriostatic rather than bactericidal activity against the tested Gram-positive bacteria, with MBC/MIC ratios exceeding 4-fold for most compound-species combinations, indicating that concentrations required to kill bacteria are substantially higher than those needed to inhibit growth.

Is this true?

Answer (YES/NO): NO